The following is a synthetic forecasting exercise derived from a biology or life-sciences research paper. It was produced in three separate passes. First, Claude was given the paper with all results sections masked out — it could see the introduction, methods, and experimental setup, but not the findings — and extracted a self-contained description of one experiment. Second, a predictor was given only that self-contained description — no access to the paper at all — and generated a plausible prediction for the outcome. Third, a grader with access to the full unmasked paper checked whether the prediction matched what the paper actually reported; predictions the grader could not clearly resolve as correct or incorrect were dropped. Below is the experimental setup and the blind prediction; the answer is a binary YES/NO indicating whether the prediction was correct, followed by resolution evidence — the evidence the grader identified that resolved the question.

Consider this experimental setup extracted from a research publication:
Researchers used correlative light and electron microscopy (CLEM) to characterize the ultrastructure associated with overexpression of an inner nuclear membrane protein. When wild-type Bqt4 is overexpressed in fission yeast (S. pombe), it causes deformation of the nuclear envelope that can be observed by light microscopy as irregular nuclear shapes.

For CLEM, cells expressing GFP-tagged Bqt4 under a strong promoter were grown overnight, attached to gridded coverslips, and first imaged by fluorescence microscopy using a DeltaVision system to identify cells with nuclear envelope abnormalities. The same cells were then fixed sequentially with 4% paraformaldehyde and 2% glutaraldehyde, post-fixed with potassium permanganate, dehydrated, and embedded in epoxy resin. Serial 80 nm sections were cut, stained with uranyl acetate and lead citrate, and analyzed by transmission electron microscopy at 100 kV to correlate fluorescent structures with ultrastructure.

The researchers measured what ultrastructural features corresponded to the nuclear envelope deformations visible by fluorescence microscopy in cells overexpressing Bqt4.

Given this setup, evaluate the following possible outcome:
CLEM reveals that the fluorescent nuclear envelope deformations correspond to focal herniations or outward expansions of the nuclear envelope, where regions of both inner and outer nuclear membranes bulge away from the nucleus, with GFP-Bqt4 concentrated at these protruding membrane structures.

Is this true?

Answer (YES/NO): NO